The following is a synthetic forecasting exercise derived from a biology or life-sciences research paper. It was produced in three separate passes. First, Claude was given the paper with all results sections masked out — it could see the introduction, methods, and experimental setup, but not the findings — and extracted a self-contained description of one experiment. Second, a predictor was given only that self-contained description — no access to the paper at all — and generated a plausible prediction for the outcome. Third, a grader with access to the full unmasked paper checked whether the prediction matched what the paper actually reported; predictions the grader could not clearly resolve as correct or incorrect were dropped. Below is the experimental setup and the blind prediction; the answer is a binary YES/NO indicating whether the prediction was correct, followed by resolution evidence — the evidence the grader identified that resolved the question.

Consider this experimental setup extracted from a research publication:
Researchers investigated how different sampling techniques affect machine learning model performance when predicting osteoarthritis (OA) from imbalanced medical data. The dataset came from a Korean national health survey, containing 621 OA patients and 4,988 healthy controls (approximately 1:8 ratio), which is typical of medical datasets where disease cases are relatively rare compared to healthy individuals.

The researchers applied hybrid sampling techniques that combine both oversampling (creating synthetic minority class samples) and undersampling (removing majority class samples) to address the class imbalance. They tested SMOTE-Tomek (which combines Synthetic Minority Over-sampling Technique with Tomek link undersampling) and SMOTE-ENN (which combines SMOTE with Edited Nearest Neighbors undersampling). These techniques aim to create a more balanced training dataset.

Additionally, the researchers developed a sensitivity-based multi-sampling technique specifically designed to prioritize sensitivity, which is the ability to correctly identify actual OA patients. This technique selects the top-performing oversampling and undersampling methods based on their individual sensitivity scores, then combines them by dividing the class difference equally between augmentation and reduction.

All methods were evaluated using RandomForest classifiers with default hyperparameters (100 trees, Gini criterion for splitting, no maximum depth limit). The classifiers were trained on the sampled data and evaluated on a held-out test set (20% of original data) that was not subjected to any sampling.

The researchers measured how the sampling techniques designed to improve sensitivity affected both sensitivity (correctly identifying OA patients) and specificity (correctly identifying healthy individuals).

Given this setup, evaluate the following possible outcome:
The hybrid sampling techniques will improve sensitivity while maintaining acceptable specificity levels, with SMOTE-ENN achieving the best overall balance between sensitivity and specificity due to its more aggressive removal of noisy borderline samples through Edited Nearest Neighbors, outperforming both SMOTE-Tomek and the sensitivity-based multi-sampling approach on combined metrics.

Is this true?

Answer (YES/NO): NO